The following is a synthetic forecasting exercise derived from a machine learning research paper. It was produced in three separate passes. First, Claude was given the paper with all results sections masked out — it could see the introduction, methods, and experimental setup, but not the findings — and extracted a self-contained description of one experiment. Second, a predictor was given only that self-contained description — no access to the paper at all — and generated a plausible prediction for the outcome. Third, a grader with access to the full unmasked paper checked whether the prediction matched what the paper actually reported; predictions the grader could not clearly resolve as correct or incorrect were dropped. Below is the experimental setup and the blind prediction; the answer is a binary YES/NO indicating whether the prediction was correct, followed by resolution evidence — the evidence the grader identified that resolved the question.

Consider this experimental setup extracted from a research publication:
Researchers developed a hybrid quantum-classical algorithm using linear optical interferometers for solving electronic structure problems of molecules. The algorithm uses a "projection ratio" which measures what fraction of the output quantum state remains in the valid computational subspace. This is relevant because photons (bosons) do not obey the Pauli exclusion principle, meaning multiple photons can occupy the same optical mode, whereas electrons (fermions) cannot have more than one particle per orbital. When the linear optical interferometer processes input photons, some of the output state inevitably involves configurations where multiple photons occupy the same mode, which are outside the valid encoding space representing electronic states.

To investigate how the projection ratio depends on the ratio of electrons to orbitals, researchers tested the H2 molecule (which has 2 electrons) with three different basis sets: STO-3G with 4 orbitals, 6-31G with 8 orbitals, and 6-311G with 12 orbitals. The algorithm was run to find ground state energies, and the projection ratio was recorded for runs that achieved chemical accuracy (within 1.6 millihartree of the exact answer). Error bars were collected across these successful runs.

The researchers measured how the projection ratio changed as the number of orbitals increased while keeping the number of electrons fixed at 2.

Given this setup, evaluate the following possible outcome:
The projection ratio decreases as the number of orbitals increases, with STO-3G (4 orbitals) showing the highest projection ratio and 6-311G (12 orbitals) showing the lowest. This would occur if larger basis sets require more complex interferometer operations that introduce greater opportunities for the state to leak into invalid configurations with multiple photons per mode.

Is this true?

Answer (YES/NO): NO